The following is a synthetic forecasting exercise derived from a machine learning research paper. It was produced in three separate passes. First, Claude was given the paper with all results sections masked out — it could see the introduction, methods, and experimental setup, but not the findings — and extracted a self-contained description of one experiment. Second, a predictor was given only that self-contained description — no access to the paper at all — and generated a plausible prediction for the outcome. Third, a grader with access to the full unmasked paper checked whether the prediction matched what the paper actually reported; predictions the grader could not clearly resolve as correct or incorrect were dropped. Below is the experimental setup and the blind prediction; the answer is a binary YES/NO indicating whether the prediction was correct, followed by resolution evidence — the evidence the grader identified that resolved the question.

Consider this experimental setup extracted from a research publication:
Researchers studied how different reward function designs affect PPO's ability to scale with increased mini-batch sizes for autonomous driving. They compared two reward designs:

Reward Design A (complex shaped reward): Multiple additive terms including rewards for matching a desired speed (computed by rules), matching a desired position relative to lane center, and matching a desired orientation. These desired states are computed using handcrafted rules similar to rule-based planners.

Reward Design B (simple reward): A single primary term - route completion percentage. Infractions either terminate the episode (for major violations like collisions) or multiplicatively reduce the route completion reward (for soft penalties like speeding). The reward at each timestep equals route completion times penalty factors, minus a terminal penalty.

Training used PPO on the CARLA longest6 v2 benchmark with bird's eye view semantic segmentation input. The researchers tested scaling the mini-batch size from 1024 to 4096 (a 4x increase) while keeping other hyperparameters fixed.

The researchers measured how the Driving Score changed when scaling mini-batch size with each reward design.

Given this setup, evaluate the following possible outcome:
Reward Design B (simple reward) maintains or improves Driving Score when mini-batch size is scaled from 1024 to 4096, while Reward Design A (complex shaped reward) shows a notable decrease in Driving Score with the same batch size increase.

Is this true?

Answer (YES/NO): YES